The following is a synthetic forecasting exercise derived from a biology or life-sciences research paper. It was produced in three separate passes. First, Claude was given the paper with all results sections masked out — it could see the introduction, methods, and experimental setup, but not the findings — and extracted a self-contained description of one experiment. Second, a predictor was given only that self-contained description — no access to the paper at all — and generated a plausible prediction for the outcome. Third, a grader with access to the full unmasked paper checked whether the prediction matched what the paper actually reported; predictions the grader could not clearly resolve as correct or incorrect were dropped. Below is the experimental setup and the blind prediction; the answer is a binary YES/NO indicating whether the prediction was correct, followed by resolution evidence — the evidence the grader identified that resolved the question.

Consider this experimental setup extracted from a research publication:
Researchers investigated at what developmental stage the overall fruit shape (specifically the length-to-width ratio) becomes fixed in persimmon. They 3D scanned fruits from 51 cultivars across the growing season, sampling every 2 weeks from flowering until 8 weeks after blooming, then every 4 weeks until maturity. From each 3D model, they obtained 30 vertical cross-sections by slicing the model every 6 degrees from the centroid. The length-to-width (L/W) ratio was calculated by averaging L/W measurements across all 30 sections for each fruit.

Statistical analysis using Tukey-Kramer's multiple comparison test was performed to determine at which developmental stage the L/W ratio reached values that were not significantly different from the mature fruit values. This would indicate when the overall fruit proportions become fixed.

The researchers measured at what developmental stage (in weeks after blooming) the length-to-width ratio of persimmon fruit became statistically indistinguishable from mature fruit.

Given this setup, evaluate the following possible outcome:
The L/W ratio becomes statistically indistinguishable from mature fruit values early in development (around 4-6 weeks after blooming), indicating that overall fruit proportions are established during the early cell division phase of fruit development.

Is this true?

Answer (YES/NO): NO